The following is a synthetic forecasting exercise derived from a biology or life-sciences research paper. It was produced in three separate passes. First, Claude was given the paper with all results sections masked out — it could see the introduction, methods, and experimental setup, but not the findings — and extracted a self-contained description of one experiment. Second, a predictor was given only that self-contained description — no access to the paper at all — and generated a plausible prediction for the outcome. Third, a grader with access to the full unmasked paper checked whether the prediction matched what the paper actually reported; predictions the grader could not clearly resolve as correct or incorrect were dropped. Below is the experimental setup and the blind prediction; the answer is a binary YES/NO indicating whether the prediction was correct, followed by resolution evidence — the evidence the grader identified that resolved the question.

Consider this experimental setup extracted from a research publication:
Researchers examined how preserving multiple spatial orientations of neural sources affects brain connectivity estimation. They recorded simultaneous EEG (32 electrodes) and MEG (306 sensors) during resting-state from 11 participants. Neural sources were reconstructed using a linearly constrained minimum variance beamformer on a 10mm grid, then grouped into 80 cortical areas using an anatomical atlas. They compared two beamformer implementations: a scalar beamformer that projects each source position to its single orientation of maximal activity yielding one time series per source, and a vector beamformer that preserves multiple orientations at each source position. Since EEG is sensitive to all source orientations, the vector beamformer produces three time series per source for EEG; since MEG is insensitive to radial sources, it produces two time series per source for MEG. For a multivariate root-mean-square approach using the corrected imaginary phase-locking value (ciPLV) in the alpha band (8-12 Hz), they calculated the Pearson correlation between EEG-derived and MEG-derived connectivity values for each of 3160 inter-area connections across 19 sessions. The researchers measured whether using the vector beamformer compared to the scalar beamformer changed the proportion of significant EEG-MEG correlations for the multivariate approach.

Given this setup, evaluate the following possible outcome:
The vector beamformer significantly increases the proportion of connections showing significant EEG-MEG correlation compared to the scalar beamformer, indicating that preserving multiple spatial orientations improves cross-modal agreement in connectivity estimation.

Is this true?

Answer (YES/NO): YES